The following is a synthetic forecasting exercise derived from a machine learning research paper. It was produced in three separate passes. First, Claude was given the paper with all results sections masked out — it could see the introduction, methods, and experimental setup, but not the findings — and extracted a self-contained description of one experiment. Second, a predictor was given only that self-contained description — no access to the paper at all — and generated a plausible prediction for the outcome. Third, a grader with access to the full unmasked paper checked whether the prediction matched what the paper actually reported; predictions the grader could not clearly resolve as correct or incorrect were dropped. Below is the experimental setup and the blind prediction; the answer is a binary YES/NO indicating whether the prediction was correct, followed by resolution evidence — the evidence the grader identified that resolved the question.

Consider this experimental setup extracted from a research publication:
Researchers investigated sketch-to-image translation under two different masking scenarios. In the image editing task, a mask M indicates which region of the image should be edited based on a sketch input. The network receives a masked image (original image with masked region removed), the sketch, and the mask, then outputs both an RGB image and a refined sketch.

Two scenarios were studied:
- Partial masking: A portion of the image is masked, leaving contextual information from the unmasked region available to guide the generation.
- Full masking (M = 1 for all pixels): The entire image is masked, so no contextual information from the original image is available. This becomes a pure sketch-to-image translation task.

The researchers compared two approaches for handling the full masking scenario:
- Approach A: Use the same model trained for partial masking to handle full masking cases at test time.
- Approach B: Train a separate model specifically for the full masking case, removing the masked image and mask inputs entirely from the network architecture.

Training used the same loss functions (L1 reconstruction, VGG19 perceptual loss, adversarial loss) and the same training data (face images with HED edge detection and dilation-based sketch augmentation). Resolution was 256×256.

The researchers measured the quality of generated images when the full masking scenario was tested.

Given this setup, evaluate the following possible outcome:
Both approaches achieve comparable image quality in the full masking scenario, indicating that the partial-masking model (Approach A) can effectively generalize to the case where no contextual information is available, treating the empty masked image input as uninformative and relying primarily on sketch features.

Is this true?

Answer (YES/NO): NO